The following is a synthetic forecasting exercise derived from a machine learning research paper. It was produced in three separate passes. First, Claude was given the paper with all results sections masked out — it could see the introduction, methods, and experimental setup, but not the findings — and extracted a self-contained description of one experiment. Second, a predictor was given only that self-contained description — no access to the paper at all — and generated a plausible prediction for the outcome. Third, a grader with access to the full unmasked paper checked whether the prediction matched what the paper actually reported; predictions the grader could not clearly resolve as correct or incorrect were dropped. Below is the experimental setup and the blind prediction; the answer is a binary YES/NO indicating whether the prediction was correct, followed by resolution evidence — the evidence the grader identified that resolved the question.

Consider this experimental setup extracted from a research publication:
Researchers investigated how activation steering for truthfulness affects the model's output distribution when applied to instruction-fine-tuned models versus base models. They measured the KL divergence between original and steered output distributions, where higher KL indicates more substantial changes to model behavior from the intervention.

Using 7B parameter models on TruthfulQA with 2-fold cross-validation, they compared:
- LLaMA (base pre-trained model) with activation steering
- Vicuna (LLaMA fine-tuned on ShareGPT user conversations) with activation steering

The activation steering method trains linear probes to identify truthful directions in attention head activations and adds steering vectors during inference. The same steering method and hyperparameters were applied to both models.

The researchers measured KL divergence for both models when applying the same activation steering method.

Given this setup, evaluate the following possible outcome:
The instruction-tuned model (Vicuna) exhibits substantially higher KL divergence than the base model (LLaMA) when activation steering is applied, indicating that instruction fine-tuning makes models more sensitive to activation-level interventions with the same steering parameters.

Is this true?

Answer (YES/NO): YES